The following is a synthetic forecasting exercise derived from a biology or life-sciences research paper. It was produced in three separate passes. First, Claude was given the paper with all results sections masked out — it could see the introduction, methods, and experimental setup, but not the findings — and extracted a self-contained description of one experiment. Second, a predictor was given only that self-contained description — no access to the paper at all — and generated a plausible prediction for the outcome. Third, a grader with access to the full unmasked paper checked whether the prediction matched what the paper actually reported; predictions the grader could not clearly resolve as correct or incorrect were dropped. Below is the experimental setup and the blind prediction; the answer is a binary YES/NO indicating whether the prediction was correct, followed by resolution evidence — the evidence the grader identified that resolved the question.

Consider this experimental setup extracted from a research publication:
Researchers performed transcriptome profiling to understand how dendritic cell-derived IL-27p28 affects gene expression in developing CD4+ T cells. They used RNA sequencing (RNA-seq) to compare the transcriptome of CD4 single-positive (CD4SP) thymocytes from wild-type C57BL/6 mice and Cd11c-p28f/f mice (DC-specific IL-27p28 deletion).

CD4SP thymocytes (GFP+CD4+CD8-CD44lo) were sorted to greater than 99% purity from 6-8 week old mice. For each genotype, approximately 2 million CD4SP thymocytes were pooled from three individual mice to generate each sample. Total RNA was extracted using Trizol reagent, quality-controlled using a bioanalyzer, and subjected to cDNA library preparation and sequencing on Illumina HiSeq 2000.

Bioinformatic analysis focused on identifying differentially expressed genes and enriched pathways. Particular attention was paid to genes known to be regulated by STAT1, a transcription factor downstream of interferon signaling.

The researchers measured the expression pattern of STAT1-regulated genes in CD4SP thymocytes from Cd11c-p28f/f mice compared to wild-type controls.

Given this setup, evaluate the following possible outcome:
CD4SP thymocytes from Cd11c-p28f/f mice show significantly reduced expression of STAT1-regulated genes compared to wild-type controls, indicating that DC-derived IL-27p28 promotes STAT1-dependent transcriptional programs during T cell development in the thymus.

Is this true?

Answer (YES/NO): NO